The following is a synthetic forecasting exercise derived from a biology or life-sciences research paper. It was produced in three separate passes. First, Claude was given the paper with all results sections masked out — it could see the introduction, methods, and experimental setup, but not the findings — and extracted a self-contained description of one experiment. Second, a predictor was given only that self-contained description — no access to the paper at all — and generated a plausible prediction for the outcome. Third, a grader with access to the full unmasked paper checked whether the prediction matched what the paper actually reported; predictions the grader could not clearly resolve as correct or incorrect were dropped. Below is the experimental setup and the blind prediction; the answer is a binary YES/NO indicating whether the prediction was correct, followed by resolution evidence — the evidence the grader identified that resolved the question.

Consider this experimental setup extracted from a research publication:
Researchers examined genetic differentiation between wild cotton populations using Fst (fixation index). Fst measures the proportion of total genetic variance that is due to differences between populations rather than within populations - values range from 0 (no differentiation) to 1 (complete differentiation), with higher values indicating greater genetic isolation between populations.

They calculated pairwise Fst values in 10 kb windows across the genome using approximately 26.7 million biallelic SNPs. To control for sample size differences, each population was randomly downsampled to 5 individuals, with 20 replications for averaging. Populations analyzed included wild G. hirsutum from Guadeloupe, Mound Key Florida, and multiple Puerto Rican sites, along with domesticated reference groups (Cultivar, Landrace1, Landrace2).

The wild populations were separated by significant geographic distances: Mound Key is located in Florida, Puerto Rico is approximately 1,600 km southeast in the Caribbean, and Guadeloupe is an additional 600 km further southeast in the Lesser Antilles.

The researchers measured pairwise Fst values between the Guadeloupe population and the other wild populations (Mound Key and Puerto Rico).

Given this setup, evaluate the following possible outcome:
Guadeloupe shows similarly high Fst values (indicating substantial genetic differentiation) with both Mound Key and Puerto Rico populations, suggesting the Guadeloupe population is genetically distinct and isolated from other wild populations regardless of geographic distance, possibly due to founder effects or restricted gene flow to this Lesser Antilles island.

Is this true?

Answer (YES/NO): NO